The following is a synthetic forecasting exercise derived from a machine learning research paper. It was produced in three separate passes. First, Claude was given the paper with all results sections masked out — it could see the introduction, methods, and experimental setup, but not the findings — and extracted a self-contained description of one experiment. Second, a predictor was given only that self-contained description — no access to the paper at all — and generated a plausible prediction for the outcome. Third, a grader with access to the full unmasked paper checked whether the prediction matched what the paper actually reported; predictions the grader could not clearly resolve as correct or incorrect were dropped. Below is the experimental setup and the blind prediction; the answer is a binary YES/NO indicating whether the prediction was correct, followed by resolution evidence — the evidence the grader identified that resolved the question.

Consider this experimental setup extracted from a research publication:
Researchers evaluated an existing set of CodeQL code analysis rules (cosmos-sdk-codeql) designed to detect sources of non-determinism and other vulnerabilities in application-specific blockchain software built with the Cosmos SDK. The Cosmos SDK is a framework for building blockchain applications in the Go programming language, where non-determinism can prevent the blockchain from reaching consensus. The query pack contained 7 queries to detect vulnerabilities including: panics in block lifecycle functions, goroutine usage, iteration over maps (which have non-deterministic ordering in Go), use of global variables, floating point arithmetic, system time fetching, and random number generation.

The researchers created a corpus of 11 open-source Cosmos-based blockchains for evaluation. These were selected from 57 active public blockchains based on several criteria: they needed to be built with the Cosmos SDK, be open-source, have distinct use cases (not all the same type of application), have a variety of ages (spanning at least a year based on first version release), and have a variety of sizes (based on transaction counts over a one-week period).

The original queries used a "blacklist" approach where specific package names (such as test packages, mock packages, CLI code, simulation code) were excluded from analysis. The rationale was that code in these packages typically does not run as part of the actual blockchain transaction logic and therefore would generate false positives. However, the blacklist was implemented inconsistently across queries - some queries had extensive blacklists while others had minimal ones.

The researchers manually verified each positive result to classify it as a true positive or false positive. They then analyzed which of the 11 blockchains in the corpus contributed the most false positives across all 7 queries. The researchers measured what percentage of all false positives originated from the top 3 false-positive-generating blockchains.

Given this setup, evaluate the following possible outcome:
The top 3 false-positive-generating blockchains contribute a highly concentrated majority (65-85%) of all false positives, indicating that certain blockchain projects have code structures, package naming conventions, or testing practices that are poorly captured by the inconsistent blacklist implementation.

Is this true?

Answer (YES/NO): NO